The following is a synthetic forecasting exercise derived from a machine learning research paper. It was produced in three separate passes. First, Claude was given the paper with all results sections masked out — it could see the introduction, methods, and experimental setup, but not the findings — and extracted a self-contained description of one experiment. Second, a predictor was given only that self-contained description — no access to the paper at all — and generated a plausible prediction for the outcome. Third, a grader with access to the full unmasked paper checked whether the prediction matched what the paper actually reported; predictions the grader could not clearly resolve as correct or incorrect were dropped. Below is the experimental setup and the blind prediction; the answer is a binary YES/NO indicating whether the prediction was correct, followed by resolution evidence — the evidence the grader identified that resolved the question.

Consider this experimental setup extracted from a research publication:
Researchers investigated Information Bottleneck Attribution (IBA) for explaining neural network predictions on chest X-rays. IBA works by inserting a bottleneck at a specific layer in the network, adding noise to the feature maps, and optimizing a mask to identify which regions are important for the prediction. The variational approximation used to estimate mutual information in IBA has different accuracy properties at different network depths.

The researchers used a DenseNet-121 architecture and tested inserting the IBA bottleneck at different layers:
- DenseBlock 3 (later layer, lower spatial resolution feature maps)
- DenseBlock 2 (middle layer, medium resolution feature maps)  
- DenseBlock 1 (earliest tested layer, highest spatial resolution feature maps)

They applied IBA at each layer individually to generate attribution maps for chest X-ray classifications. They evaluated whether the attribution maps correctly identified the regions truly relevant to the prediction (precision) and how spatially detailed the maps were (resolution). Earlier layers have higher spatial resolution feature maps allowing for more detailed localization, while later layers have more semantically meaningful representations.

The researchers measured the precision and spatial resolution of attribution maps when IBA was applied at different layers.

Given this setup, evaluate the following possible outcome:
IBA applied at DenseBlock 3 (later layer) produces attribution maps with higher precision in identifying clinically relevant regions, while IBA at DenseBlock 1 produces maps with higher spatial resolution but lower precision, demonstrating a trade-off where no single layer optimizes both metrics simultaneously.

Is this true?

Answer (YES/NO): YES